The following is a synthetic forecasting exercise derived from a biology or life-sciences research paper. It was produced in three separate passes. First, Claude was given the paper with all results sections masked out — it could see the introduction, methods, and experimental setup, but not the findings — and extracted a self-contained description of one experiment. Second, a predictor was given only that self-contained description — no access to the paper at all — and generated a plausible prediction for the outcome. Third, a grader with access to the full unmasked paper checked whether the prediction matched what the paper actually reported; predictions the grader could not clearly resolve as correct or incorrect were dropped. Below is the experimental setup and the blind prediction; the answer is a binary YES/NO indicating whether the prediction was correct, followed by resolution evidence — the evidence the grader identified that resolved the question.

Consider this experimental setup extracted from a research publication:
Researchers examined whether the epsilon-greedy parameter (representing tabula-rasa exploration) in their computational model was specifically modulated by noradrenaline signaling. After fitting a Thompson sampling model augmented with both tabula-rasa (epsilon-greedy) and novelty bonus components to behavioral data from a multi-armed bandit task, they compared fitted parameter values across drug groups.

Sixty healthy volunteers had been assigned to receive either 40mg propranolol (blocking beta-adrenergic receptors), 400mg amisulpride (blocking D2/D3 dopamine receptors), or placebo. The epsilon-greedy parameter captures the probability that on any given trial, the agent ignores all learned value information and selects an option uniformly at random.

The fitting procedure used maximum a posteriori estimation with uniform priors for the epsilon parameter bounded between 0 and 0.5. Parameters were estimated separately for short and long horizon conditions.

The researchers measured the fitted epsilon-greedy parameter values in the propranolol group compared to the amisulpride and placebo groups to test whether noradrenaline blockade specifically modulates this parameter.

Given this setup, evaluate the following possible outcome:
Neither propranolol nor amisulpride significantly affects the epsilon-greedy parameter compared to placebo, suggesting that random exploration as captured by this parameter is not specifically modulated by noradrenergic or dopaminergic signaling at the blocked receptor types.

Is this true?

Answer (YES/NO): NO